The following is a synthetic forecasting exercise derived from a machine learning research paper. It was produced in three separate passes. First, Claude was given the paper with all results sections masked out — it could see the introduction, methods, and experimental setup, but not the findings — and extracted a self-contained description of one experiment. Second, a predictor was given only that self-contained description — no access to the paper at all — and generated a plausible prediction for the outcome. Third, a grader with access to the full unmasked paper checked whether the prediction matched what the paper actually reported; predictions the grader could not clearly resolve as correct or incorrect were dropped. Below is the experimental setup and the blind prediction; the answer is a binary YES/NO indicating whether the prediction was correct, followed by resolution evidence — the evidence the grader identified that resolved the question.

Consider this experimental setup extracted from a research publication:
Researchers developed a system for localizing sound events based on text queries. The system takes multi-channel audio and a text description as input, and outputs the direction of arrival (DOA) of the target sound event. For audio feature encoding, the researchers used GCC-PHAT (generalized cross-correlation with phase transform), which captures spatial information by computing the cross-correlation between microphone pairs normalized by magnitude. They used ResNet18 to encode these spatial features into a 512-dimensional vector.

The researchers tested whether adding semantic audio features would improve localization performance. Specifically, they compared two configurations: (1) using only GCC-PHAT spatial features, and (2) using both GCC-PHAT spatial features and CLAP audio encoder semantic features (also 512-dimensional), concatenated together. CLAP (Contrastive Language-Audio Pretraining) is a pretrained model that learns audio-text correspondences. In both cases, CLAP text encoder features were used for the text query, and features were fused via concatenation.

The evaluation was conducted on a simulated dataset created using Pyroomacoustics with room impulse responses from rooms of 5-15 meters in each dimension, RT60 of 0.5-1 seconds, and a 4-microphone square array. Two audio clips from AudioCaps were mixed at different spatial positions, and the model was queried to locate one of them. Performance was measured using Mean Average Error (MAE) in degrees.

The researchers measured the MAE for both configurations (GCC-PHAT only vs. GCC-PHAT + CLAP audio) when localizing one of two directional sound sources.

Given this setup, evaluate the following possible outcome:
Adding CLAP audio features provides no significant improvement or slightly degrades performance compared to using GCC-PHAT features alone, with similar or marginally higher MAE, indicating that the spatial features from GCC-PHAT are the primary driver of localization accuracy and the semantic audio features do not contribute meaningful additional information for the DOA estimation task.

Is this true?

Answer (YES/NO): NO